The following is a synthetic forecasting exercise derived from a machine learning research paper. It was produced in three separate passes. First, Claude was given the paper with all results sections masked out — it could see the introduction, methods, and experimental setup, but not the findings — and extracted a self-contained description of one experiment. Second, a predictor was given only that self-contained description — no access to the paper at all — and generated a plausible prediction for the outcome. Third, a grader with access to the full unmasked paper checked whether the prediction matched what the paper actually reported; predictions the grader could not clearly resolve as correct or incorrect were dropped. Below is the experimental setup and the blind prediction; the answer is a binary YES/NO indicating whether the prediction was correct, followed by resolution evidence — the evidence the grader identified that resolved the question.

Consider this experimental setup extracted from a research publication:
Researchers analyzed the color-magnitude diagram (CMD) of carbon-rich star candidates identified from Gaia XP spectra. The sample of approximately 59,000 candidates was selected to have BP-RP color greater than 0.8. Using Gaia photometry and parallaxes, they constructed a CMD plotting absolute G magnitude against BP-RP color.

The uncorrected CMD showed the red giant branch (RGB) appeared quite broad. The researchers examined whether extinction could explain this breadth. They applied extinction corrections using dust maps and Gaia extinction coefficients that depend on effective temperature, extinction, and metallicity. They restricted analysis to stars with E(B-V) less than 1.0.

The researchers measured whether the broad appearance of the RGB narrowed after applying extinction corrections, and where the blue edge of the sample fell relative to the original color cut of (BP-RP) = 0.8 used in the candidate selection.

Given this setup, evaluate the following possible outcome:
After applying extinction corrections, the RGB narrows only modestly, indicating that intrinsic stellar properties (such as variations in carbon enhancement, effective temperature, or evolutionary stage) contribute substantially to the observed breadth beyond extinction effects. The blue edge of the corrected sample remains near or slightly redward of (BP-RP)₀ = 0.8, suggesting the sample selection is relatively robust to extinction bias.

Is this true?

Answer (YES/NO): NO